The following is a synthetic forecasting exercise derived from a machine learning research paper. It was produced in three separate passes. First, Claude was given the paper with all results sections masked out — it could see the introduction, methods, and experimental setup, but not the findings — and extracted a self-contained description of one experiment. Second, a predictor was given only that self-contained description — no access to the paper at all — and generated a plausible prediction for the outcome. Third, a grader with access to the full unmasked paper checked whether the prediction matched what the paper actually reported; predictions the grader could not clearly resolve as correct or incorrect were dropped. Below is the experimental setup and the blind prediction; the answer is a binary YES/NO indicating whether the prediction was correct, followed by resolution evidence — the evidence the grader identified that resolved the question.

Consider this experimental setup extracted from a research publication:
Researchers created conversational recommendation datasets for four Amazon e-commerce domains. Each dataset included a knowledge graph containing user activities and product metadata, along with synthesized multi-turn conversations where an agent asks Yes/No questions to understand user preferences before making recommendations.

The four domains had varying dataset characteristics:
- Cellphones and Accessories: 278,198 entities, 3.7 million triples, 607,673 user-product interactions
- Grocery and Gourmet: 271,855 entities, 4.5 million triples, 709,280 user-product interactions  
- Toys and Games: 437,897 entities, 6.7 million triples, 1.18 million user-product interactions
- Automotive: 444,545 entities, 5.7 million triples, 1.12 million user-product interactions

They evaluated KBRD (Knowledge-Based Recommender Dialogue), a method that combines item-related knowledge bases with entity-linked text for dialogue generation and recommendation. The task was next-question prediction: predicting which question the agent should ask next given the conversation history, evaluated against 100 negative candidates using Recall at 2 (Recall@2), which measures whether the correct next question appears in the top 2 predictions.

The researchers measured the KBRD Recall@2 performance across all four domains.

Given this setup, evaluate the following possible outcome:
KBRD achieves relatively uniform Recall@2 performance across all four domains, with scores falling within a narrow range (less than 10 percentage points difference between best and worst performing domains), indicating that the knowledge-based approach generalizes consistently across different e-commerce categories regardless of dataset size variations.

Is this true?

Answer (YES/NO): NO